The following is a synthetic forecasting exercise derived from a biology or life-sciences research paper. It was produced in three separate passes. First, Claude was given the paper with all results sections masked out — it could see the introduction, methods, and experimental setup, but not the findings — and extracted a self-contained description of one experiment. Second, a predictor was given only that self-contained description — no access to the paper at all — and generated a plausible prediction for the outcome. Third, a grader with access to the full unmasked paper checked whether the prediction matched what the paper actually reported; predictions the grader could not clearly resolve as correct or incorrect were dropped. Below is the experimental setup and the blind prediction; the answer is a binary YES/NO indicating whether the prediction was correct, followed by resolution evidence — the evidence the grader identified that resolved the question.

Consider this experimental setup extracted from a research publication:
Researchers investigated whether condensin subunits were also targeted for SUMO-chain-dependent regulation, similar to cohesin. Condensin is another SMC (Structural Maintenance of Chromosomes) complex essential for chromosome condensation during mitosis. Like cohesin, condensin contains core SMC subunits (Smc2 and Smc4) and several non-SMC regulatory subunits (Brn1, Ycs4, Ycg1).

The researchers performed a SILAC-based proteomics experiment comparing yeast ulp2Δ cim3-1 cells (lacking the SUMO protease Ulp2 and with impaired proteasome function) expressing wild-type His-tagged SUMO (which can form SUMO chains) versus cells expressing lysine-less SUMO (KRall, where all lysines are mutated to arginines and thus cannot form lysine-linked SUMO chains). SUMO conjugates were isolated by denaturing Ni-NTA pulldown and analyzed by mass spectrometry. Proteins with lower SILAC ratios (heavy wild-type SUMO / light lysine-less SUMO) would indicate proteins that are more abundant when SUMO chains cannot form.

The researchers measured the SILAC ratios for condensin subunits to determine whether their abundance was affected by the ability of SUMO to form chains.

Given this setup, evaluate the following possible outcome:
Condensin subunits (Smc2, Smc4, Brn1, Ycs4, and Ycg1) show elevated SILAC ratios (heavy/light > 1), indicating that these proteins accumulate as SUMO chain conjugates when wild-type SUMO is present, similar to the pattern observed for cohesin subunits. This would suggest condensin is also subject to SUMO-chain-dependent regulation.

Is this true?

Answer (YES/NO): NO